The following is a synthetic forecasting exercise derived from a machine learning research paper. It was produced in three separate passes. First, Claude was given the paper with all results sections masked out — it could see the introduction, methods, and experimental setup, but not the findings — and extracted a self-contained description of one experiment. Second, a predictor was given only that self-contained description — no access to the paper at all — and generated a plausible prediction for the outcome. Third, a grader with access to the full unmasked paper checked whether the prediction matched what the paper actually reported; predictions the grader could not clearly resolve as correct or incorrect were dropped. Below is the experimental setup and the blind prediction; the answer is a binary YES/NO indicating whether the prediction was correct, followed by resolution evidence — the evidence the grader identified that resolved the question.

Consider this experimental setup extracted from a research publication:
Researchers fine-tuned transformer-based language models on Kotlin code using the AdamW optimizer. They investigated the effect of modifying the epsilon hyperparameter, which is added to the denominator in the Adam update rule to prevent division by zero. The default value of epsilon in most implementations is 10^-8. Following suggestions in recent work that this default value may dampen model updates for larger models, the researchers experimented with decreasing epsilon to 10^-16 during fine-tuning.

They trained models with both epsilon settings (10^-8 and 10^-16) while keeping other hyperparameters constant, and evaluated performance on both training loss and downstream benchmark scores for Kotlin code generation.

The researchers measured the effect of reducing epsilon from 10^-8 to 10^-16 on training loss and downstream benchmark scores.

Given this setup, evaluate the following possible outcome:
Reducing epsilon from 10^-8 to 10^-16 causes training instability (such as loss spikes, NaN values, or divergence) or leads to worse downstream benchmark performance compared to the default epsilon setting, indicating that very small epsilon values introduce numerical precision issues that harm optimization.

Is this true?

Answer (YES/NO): NO